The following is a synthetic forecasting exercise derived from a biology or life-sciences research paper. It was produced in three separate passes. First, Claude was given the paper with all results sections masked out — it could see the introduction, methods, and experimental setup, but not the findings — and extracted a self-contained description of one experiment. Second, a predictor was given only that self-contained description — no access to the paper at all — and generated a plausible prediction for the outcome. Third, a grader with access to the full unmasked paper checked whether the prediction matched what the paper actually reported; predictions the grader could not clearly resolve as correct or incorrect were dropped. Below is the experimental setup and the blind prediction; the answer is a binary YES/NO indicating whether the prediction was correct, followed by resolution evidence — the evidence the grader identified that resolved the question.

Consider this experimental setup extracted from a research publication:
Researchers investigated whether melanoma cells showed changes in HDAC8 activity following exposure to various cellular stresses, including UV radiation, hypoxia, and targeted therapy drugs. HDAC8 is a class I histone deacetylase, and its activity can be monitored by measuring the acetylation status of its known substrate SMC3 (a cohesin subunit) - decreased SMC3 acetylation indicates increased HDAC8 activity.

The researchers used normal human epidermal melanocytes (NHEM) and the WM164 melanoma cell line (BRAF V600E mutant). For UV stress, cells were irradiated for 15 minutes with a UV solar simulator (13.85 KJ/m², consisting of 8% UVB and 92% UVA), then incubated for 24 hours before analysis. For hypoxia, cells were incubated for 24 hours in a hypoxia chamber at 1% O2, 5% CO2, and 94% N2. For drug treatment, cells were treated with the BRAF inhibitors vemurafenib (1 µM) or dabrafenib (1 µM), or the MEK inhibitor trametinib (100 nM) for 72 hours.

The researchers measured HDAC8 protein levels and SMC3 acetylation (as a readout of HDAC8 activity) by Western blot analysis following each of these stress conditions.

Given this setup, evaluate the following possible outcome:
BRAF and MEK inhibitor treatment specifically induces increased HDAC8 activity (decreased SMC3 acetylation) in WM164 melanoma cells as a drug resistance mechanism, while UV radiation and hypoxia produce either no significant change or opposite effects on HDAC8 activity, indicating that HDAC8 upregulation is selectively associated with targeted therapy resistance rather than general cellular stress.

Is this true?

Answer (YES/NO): NO